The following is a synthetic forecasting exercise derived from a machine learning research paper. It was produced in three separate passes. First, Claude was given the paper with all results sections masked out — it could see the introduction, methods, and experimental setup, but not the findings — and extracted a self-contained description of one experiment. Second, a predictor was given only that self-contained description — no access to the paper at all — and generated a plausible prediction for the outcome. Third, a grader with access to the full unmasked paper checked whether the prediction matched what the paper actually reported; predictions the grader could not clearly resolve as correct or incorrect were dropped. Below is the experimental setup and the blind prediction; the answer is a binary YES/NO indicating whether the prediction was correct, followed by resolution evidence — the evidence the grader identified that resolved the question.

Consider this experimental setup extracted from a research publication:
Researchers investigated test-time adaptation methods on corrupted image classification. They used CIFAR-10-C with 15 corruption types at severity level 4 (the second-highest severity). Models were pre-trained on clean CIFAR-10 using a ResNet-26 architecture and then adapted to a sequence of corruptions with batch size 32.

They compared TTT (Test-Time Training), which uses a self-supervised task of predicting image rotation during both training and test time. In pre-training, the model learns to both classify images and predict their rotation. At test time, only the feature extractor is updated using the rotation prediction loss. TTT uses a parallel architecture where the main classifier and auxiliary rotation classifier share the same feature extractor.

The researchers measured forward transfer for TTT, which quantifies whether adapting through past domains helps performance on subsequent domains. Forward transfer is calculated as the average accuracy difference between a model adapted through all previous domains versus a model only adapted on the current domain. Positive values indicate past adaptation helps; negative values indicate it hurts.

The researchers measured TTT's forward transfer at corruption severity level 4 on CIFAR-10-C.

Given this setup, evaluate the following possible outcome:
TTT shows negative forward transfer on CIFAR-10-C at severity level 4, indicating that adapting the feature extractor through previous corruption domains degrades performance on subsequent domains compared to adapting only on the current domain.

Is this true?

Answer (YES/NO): NO